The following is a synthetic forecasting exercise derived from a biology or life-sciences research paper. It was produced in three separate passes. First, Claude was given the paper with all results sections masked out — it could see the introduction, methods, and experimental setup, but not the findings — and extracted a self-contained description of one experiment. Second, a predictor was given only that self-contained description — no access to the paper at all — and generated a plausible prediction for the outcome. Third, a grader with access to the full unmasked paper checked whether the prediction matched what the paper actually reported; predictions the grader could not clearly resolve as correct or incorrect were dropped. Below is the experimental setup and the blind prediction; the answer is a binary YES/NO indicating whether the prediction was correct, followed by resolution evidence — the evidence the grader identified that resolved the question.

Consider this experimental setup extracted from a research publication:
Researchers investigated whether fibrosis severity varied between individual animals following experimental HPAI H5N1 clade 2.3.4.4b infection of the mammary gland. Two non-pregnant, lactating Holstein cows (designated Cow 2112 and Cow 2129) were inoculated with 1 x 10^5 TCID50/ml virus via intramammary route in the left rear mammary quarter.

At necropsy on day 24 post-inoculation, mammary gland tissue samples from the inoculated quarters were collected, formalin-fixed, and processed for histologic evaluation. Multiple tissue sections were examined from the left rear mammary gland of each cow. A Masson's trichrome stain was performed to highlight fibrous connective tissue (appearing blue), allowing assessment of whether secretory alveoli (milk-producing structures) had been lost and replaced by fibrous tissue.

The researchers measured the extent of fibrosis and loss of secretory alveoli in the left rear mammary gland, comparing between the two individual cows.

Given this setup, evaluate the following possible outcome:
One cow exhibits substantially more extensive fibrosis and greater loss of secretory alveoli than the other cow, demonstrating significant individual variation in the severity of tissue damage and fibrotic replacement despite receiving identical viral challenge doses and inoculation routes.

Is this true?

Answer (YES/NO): YES